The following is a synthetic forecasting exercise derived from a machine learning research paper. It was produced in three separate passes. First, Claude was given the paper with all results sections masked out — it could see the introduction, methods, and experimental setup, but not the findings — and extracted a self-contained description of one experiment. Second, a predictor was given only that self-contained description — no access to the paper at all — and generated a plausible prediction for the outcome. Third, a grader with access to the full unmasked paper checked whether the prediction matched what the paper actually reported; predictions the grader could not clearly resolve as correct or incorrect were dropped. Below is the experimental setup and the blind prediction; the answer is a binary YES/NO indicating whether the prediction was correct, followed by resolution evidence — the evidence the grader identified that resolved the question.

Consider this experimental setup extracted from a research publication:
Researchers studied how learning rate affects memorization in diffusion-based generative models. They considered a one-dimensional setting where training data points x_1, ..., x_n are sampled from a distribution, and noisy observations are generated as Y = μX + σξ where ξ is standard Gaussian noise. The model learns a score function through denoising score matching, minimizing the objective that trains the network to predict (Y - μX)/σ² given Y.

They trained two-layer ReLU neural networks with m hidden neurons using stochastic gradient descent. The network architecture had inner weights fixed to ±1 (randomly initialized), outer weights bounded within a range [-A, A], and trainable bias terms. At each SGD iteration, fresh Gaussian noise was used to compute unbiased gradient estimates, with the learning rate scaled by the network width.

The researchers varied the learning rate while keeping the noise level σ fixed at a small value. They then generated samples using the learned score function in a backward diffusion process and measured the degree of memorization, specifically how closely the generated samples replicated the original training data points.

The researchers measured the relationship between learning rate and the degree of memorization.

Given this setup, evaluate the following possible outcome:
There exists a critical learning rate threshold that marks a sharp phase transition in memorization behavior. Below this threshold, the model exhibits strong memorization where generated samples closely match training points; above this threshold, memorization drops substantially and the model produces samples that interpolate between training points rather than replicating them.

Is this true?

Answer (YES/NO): NO